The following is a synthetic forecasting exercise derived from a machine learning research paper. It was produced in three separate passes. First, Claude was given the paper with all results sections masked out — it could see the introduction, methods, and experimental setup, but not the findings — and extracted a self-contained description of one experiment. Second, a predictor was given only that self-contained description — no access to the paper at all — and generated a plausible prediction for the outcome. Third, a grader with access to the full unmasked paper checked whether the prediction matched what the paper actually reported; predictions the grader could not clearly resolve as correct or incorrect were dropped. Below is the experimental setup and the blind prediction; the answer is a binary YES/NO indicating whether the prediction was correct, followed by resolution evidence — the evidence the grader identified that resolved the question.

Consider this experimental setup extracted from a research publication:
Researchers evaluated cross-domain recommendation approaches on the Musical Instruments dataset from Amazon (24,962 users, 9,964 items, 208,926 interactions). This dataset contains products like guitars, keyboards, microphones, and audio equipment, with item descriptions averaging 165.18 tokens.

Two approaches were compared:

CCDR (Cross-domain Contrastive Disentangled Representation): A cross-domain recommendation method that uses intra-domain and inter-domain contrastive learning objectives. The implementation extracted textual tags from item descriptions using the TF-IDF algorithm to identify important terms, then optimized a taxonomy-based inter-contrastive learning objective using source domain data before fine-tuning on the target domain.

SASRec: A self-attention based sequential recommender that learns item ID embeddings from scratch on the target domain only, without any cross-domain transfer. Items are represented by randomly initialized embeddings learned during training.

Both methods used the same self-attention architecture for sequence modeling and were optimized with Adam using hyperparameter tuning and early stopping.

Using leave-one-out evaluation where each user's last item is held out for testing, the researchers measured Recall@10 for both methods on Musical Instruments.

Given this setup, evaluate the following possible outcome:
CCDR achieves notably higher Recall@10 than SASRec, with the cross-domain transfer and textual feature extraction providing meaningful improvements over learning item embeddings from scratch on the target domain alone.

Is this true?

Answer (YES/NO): NO